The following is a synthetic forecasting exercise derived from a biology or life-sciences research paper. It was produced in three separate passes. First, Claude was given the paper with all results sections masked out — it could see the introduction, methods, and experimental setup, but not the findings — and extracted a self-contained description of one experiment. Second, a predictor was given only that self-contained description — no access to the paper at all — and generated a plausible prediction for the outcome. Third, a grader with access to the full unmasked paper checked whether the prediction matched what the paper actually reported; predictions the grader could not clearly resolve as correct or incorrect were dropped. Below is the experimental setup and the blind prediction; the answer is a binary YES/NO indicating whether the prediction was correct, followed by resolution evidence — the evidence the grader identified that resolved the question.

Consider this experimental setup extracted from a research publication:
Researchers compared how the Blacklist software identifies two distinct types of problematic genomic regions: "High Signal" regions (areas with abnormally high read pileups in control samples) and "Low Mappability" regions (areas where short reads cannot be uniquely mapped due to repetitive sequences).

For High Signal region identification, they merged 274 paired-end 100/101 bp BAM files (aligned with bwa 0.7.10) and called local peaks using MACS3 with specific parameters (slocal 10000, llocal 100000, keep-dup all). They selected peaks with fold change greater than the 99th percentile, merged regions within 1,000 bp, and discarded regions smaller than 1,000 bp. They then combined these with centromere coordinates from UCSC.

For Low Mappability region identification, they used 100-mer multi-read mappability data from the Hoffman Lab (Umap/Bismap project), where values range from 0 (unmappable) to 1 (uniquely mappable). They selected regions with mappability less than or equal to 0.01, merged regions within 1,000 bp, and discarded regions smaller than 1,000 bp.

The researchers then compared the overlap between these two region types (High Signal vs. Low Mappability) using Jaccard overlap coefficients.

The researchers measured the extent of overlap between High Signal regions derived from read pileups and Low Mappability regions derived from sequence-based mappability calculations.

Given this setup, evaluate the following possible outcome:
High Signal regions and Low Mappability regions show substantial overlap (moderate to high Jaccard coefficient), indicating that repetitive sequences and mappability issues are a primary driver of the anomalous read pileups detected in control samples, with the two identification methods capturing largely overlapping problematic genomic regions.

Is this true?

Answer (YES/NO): NO